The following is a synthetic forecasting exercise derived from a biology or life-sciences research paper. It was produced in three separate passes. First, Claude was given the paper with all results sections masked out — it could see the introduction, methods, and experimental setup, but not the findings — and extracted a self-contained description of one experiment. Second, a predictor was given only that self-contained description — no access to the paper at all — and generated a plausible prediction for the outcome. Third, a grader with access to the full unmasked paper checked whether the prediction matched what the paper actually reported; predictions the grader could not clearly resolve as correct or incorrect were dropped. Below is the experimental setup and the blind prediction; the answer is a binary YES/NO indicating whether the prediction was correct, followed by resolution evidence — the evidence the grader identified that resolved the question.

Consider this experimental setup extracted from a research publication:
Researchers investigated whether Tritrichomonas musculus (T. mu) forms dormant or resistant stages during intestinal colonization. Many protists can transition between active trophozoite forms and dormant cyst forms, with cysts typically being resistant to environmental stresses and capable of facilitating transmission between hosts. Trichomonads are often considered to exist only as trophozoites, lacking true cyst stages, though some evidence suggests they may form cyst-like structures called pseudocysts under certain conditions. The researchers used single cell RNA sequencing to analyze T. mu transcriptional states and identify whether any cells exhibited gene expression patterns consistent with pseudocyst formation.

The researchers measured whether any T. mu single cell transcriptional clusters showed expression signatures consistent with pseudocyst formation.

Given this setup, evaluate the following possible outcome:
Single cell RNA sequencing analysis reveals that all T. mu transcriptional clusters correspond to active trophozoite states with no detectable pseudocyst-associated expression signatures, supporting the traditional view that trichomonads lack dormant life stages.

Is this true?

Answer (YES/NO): NO